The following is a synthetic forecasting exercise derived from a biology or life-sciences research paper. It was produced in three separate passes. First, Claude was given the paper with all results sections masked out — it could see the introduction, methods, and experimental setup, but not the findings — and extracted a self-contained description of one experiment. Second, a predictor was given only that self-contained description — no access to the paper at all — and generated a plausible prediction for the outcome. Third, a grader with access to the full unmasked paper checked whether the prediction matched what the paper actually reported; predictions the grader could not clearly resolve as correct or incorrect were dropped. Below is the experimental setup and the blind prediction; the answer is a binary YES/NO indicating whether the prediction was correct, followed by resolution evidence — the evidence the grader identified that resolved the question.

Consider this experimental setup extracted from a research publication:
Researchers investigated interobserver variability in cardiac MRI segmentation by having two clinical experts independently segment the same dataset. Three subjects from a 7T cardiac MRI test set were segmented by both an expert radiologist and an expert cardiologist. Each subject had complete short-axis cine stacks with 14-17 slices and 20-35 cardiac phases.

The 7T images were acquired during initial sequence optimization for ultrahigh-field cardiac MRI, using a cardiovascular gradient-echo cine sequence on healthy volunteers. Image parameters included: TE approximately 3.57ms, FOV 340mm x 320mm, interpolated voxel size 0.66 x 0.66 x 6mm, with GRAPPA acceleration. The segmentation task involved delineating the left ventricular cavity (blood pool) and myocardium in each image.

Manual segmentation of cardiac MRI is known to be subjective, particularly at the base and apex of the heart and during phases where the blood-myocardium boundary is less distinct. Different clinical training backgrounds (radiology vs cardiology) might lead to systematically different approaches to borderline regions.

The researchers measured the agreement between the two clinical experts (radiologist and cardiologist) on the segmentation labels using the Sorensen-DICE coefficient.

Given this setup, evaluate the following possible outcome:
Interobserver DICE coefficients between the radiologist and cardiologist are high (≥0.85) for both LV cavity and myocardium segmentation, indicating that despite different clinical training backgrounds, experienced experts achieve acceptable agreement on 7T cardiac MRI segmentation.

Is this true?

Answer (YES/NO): NO